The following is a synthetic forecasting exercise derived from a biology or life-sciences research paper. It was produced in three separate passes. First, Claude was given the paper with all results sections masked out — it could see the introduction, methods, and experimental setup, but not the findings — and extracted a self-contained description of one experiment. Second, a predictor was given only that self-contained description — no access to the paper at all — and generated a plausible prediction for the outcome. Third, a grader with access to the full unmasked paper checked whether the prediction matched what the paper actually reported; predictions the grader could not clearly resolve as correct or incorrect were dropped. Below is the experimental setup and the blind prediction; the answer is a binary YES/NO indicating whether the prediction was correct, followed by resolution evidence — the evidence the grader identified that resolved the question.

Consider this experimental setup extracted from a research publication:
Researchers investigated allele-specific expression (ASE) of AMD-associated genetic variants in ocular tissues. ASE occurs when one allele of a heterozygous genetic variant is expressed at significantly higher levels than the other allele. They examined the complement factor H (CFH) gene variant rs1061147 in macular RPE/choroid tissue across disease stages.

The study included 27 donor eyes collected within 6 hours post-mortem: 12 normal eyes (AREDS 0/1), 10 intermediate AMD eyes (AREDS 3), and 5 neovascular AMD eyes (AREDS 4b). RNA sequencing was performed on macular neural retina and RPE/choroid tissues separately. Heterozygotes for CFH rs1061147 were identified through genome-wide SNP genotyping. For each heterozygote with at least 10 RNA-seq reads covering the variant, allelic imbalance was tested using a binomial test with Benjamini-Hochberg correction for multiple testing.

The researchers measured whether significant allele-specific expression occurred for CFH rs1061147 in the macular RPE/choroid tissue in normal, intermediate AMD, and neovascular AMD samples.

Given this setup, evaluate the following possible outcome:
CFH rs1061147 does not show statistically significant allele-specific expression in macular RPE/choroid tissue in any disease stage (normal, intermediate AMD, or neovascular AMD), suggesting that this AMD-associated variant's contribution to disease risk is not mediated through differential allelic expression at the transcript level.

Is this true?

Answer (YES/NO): NO